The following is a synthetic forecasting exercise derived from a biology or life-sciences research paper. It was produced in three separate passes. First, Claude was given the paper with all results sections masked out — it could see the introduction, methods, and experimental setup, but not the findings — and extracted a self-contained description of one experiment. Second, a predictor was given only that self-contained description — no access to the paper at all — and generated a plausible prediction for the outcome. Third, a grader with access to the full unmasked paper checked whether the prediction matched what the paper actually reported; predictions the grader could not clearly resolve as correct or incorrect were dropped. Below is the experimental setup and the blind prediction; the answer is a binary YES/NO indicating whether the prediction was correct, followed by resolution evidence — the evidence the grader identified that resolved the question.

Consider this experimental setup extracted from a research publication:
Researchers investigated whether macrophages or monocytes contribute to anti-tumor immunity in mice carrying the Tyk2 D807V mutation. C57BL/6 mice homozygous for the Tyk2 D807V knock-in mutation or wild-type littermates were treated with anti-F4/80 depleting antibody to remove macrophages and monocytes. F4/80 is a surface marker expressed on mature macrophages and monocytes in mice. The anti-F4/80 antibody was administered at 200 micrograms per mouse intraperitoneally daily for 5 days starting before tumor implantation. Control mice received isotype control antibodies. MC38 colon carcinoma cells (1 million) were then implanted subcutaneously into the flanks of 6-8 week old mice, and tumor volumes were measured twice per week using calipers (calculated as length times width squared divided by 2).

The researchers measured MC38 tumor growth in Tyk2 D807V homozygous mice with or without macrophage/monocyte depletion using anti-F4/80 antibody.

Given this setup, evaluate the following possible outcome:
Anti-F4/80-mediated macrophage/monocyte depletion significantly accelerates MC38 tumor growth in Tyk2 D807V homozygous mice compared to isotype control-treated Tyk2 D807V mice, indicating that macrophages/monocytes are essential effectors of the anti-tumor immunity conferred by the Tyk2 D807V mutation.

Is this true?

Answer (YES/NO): NO